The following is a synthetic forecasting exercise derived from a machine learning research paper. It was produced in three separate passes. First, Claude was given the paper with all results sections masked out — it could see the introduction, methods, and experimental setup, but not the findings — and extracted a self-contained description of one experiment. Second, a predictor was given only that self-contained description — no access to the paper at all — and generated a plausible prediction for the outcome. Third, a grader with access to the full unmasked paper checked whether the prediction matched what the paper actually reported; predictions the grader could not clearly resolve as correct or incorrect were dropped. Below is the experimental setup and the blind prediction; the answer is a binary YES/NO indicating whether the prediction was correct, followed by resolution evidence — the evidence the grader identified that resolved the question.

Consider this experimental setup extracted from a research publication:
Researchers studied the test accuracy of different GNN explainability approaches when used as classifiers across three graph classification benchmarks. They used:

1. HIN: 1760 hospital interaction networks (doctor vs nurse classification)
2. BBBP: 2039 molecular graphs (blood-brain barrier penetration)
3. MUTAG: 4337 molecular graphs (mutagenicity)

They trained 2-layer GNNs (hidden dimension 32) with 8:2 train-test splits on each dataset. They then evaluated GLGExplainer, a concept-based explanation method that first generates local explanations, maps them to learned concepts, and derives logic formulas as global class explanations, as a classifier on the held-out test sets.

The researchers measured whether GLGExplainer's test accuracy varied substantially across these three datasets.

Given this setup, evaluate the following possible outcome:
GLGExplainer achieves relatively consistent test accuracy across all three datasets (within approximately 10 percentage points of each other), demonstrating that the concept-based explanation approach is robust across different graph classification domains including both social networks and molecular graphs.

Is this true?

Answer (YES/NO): NO